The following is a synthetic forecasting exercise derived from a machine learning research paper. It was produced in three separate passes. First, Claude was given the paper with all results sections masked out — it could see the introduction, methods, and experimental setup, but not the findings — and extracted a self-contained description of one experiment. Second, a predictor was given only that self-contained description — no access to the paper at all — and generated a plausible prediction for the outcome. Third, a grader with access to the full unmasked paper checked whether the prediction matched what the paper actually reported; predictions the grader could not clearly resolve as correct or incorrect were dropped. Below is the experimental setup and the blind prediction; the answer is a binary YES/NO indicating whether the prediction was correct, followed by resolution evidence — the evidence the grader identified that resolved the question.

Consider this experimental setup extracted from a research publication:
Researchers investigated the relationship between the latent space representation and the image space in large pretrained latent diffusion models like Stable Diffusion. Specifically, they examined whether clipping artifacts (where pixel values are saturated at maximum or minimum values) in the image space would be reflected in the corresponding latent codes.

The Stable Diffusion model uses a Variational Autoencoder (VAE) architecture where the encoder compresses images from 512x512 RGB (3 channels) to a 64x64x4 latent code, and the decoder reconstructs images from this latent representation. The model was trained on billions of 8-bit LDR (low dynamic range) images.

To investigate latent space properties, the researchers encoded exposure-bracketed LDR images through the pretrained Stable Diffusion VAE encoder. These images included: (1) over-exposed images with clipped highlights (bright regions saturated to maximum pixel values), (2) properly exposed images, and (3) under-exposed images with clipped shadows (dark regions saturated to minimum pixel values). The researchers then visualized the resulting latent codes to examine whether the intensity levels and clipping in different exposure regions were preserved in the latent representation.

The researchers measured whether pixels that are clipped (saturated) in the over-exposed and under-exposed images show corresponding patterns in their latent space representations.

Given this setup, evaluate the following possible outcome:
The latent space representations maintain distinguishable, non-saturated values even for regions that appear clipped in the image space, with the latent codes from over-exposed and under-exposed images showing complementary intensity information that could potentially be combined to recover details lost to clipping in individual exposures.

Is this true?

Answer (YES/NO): NO